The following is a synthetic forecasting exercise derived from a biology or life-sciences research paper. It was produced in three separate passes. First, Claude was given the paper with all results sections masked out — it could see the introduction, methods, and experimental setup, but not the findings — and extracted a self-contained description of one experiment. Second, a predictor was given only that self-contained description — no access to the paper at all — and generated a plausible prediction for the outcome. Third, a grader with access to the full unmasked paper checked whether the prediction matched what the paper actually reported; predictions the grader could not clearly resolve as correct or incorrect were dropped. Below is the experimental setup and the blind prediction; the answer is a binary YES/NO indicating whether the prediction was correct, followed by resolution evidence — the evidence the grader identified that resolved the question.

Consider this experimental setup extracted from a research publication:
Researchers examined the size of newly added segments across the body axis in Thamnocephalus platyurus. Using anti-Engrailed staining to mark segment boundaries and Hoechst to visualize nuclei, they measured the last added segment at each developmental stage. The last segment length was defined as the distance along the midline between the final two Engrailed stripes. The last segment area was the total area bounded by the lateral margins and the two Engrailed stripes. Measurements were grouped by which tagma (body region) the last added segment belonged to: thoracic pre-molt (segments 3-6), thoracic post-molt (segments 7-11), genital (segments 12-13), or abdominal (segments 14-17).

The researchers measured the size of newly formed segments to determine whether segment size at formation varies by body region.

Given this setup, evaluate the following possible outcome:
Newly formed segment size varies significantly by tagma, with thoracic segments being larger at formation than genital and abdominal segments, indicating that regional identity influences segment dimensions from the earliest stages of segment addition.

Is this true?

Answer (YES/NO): YES